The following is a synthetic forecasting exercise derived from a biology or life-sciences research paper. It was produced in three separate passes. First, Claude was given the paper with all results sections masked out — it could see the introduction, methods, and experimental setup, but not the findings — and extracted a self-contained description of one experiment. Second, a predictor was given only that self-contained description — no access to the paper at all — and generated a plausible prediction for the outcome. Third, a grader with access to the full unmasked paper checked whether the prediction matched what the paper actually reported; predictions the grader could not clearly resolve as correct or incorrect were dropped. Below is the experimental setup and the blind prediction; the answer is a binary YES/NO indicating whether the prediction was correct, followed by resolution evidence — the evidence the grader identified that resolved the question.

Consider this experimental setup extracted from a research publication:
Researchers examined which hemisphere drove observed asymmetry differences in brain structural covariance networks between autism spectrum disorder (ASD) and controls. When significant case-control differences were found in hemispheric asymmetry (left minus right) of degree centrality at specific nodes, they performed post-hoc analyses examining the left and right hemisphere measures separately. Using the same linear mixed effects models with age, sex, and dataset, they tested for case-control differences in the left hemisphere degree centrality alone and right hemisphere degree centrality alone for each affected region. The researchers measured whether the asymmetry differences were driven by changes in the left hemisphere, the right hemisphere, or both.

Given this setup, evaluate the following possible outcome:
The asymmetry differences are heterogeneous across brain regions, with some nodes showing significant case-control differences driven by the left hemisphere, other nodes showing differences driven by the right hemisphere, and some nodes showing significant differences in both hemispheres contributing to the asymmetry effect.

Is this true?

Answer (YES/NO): NO